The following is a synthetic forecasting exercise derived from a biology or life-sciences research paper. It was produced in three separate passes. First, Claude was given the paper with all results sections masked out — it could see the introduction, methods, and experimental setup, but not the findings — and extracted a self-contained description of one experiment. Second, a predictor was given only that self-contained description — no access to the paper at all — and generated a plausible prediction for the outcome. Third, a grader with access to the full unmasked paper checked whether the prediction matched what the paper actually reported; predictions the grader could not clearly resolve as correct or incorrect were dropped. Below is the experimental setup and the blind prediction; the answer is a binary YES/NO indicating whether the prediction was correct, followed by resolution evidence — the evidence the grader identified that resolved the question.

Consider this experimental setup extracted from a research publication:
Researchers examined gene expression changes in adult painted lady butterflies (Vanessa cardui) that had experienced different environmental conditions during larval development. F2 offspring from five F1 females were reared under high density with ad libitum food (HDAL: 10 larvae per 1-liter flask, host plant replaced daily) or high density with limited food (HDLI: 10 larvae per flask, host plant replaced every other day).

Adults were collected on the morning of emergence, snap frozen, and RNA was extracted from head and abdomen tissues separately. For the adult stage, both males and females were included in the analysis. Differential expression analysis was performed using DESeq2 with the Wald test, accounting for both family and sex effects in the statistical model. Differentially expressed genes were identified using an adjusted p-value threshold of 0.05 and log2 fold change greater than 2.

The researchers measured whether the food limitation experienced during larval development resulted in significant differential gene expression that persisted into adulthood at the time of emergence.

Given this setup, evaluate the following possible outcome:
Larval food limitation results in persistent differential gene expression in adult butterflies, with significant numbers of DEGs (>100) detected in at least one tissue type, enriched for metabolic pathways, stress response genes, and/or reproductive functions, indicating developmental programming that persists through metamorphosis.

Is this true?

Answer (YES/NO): NO